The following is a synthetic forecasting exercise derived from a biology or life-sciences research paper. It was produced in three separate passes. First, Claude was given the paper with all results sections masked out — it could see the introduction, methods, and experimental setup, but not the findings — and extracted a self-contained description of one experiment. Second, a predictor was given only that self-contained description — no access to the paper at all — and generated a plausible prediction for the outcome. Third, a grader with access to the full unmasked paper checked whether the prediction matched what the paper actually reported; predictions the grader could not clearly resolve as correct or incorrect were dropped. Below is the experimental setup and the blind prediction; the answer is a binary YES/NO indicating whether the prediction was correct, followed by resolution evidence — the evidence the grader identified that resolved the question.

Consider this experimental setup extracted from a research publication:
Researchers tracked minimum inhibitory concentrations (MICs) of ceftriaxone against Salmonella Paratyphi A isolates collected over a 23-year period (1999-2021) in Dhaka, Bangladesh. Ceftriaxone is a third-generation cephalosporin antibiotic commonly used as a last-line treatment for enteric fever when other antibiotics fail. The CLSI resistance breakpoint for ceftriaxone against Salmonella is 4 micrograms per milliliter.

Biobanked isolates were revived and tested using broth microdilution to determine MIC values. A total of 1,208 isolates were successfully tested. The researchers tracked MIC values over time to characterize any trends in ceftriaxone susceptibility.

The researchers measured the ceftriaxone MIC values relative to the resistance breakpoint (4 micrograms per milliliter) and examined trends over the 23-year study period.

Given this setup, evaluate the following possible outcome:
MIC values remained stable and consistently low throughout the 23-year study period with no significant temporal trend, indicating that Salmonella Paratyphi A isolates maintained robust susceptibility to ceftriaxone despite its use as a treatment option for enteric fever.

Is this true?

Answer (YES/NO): NO